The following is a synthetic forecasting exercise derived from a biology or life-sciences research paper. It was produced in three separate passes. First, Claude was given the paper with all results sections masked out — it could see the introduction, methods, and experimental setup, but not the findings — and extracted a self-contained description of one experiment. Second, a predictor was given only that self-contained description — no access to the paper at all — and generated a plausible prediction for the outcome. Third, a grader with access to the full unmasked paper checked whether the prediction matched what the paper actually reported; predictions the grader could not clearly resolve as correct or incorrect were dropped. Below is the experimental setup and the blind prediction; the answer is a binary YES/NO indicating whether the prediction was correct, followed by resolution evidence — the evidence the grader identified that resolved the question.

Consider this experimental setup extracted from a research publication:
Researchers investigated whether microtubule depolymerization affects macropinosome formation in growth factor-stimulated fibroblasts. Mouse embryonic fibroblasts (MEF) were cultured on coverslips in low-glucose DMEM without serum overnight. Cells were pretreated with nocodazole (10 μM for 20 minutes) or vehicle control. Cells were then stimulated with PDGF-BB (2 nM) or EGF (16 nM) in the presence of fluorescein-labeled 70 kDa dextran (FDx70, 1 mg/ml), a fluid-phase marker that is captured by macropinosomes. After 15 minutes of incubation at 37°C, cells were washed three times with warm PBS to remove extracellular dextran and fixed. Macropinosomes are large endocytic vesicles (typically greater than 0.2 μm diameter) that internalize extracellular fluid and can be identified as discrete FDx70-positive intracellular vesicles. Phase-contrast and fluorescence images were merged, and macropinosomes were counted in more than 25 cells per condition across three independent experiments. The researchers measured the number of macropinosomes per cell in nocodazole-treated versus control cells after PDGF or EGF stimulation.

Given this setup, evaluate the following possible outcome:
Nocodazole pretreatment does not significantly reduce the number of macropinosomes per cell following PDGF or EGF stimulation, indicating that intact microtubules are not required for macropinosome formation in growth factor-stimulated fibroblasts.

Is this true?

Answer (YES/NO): NO